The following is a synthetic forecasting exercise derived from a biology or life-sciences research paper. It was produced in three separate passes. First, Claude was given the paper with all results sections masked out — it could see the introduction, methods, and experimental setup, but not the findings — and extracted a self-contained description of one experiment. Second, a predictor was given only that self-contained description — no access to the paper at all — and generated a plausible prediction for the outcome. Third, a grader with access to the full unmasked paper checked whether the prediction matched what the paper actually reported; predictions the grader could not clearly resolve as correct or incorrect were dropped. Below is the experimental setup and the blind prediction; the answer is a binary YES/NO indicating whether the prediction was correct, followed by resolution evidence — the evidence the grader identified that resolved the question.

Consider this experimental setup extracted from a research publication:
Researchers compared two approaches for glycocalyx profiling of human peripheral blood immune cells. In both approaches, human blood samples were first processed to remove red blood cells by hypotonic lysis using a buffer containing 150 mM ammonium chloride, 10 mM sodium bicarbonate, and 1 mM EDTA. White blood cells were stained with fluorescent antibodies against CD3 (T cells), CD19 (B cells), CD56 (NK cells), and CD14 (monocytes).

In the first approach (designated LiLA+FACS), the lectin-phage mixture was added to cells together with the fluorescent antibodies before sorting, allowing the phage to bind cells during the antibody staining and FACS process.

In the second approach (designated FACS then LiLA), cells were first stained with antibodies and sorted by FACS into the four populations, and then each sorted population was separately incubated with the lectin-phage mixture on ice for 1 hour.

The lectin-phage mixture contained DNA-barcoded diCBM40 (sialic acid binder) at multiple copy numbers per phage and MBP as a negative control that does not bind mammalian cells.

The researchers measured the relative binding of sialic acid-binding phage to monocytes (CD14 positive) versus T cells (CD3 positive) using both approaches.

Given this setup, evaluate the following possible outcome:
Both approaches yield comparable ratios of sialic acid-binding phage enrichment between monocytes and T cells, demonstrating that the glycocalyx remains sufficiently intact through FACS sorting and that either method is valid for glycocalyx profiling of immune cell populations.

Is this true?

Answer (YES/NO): NO